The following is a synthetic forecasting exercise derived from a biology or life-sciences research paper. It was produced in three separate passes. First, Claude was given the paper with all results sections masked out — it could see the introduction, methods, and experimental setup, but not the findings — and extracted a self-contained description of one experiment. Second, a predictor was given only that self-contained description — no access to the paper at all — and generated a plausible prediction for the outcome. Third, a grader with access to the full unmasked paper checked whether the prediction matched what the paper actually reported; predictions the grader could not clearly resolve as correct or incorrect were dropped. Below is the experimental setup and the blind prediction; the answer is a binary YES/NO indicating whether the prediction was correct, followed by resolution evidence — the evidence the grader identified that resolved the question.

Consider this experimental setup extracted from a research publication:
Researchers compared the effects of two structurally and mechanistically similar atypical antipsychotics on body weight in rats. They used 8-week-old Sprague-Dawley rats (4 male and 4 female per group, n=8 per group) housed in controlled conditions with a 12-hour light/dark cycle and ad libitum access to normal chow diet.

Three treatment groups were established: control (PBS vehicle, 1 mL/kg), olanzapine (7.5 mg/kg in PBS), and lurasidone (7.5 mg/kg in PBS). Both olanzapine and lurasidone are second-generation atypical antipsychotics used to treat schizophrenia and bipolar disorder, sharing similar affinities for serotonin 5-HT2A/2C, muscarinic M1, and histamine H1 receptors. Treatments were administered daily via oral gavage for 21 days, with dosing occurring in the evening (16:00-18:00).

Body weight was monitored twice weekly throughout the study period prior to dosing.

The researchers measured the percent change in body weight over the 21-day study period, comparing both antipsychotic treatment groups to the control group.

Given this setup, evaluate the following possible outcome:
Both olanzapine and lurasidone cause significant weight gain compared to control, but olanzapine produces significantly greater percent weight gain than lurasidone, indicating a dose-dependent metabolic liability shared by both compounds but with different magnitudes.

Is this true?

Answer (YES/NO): NO